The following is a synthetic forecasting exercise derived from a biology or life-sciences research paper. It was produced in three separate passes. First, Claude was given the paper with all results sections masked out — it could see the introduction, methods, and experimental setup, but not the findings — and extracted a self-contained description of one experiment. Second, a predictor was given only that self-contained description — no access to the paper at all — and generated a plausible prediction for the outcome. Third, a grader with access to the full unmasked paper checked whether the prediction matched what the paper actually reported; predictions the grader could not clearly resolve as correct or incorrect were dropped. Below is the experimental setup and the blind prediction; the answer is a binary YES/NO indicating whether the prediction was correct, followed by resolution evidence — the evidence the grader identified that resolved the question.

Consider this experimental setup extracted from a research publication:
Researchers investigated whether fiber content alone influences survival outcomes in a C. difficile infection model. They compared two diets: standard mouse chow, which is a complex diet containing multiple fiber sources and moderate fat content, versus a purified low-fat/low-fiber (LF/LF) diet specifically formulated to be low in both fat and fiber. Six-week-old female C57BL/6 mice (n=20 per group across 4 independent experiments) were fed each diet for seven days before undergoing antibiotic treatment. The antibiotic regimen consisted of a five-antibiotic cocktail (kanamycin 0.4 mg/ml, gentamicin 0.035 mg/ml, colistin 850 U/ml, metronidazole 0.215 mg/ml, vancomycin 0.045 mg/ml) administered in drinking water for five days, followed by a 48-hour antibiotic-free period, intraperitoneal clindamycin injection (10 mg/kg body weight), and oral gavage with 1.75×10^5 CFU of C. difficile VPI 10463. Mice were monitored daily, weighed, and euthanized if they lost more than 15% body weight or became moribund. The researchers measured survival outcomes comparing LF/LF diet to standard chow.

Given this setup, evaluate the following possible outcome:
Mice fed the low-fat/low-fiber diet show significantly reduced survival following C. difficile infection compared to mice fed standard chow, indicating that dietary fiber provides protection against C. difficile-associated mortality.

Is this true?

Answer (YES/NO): NO